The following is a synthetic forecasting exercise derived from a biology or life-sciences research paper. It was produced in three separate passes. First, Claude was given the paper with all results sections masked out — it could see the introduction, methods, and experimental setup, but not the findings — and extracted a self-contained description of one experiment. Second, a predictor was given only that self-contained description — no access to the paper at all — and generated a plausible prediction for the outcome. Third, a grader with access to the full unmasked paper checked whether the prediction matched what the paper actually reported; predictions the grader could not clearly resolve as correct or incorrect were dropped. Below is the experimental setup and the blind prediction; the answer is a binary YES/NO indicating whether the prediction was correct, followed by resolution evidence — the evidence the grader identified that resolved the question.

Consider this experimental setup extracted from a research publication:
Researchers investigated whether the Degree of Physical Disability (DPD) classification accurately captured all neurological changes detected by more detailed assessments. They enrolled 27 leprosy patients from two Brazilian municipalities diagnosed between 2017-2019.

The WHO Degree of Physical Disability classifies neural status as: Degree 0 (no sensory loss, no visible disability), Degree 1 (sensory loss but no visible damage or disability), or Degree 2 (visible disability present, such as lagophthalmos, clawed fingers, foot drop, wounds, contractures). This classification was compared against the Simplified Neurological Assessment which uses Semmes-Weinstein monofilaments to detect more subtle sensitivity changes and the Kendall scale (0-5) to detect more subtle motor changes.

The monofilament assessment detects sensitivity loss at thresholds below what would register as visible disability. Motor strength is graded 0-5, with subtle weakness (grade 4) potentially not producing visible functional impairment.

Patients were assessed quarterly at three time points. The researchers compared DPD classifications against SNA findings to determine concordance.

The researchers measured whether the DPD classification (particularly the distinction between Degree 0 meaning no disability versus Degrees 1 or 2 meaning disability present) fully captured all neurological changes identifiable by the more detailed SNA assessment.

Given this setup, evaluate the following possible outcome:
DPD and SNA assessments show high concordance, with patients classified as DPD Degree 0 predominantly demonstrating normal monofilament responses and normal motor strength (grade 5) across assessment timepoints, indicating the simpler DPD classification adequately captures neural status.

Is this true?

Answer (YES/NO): NO